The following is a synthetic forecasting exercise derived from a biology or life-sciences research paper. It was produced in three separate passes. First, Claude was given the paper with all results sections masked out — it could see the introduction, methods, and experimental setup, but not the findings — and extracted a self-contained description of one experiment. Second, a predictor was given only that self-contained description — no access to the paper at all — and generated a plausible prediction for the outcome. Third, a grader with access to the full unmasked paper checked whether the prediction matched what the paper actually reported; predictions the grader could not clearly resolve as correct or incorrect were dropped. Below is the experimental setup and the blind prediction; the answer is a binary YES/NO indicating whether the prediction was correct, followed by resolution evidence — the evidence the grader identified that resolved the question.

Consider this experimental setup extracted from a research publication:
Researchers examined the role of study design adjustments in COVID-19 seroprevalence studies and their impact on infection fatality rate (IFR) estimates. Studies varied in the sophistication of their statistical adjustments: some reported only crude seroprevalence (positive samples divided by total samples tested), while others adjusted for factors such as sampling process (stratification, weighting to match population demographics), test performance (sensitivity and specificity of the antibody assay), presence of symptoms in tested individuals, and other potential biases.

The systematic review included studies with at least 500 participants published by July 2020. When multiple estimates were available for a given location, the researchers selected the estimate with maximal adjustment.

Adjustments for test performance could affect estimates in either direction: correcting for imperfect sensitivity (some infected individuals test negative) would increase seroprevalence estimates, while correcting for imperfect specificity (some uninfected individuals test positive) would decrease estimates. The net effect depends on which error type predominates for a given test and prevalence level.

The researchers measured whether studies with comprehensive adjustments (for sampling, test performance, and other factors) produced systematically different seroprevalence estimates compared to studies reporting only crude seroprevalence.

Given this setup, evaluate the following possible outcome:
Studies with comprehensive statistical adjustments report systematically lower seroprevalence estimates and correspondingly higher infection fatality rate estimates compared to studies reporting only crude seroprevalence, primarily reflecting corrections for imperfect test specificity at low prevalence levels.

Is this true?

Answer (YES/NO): NO